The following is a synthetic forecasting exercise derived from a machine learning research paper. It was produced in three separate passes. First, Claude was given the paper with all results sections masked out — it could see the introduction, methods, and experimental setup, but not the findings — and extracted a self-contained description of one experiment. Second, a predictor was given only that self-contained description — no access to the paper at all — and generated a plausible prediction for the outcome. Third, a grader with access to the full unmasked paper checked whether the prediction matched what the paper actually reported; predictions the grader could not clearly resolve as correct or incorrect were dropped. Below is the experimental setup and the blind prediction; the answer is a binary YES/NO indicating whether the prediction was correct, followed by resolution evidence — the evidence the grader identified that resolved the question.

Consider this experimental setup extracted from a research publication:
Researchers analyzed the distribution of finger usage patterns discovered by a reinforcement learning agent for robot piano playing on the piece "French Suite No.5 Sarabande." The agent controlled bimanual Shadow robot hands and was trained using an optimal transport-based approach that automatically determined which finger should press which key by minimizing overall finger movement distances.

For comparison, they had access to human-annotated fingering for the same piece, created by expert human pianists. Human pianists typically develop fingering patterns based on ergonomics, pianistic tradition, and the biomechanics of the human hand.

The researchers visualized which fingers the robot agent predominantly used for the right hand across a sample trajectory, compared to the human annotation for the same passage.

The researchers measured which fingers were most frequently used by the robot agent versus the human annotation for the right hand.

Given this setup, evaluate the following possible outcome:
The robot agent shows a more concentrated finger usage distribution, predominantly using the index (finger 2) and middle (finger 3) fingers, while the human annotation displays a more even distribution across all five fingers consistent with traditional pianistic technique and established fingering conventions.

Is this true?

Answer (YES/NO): NO